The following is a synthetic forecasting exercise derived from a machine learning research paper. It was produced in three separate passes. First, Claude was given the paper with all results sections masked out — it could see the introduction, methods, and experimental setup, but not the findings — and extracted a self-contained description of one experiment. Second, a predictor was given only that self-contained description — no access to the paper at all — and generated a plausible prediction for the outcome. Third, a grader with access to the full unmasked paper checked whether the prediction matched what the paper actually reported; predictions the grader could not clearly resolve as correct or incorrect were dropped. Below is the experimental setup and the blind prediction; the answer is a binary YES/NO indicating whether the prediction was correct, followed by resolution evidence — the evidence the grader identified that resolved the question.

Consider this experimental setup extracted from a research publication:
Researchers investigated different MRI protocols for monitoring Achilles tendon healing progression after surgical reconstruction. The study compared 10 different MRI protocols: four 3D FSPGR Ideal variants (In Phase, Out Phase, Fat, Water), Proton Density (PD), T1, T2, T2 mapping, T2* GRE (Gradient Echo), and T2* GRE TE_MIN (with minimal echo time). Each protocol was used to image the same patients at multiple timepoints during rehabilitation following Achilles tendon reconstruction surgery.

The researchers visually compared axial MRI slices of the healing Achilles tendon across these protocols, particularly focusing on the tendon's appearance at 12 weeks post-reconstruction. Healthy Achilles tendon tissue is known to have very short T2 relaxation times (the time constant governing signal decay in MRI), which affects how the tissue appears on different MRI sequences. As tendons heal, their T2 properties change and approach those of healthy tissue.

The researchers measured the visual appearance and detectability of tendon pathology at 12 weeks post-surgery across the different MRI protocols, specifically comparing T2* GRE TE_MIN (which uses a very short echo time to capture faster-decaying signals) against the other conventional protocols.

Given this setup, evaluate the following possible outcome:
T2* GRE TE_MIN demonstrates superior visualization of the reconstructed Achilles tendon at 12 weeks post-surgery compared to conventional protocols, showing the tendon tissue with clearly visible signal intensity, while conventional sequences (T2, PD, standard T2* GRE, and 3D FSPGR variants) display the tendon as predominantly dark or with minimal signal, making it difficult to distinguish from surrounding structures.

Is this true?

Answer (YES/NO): YES